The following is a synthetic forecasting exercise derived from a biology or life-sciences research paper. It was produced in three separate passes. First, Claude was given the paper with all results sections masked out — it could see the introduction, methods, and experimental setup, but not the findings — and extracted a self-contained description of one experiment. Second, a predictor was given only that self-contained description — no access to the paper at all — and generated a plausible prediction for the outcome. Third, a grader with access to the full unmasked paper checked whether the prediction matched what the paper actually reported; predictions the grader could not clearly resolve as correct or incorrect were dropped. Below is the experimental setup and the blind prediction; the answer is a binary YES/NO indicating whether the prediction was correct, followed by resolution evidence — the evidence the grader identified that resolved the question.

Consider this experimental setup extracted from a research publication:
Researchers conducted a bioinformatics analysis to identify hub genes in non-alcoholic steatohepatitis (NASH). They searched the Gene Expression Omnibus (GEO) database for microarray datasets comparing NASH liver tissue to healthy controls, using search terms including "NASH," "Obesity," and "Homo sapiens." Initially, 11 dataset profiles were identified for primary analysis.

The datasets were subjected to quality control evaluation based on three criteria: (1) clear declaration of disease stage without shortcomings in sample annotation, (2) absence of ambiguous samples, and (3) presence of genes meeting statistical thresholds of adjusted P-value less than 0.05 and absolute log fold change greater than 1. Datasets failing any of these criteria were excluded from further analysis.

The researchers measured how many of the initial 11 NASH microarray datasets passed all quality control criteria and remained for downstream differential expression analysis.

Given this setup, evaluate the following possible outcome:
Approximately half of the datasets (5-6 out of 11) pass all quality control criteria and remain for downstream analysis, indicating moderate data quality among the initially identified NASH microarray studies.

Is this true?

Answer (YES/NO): NO